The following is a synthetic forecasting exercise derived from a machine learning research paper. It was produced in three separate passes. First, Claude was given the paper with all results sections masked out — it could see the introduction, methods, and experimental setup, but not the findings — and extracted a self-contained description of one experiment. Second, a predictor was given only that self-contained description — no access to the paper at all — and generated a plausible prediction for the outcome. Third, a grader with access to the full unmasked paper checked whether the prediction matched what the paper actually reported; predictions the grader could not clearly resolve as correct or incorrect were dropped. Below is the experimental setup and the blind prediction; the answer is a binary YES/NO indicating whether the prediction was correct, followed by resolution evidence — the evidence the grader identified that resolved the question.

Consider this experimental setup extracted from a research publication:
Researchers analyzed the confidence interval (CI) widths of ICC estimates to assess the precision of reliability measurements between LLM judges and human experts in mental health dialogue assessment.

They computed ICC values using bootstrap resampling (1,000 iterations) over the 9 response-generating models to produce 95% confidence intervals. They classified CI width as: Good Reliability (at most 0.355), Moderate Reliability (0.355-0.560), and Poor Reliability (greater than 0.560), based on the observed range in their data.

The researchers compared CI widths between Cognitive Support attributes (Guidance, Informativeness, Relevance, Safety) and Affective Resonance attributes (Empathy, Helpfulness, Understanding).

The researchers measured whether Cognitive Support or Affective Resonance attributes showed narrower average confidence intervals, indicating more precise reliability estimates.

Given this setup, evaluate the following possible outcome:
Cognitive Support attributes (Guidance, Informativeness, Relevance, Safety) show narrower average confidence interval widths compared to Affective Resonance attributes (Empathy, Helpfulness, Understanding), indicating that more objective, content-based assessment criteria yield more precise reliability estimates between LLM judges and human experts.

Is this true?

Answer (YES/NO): NO